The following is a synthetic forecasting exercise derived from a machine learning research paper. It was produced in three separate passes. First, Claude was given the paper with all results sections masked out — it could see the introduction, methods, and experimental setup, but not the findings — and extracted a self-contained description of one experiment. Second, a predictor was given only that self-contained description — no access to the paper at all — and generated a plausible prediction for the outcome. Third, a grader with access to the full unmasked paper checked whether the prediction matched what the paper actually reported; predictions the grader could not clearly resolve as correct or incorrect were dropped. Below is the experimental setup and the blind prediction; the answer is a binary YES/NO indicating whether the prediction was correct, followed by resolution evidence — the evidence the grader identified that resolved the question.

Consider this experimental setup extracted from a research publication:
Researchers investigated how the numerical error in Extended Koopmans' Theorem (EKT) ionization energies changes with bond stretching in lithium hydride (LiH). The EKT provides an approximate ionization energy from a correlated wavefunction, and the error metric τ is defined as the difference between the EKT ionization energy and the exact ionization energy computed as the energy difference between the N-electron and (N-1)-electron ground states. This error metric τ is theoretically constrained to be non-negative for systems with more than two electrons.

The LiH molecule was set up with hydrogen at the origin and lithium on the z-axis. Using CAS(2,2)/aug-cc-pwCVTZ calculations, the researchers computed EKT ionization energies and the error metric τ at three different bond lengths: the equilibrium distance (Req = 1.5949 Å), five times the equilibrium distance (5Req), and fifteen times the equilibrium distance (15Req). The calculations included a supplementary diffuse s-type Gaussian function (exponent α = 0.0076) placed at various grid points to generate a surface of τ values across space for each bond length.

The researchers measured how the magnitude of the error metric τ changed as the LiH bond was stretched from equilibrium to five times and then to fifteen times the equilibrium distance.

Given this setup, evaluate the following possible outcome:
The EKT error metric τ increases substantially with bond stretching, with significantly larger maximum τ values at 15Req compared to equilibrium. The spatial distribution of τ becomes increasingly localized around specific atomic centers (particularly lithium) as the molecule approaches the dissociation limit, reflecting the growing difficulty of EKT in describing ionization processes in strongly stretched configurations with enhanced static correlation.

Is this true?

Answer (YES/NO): NO